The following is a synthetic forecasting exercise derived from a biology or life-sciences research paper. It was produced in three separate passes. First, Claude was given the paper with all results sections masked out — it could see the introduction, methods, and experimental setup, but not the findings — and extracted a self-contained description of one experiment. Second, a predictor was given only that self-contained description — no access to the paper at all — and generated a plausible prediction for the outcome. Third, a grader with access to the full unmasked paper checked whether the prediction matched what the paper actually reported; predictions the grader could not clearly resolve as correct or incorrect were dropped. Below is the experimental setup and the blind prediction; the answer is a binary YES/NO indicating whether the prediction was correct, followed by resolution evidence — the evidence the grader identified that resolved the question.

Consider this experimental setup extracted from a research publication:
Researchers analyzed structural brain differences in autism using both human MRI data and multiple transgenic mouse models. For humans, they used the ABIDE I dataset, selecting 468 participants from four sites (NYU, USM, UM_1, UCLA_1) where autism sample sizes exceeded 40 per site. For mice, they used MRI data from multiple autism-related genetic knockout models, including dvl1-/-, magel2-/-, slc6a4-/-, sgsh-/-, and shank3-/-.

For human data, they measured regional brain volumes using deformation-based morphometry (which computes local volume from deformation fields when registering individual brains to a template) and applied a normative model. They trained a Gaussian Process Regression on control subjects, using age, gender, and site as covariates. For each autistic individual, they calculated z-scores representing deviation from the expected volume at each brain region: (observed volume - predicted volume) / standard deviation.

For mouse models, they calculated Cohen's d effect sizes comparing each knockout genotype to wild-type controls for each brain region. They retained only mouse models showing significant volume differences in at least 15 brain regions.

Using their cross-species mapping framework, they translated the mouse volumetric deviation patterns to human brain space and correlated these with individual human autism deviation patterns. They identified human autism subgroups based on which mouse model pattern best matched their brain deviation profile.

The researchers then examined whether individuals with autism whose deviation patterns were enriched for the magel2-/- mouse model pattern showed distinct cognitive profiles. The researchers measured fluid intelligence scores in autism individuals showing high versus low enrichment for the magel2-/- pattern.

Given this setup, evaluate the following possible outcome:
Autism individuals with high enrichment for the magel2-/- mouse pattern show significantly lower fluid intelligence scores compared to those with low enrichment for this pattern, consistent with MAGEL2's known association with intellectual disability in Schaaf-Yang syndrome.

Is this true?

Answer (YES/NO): YES